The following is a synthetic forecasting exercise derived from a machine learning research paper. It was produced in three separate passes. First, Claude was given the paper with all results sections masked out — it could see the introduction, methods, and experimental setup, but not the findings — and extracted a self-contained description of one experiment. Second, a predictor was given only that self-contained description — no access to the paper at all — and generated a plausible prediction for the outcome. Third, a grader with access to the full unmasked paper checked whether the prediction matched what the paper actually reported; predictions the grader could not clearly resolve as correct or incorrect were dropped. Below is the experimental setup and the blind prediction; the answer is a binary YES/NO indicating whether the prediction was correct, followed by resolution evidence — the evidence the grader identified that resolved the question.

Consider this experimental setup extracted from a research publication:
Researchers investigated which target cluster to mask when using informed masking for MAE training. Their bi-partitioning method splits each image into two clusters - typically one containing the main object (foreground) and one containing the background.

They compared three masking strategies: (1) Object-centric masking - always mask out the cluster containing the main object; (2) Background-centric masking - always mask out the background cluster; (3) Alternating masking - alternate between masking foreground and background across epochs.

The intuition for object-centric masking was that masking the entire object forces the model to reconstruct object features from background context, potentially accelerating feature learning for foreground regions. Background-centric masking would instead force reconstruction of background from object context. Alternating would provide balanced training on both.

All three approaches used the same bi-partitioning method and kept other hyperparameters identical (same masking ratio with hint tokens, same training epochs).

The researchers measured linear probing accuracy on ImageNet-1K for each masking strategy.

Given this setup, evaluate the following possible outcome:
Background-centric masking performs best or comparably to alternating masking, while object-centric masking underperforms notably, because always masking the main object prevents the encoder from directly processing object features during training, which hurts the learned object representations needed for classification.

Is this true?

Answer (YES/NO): NO